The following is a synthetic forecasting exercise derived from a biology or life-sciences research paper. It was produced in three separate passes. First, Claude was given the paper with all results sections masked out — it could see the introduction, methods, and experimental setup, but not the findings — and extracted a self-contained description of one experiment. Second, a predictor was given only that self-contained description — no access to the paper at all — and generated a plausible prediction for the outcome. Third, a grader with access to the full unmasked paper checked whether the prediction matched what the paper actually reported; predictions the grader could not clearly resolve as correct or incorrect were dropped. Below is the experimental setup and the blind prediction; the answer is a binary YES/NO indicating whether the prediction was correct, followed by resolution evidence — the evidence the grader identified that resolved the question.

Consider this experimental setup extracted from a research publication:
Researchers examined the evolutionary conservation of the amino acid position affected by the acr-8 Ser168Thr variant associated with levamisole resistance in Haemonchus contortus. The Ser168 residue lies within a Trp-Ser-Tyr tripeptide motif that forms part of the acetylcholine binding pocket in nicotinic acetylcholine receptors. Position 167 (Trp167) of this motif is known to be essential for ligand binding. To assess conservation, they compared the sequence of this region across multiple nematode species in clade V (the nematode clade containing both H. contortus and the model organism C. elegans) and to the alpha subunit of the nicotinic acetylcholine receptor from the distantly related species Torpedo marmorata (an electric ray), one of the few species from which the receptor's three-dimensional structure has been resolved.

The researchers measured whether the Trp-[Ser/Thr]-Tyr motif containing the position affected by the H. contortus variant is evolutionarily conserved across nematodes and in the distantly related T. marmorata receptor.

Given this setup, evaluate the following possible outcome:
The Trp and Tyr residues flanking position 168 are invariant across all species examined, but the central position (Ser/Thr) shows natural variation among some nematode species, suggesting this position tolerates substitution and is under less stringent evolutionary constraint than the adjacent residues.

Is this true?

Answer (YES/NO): YES